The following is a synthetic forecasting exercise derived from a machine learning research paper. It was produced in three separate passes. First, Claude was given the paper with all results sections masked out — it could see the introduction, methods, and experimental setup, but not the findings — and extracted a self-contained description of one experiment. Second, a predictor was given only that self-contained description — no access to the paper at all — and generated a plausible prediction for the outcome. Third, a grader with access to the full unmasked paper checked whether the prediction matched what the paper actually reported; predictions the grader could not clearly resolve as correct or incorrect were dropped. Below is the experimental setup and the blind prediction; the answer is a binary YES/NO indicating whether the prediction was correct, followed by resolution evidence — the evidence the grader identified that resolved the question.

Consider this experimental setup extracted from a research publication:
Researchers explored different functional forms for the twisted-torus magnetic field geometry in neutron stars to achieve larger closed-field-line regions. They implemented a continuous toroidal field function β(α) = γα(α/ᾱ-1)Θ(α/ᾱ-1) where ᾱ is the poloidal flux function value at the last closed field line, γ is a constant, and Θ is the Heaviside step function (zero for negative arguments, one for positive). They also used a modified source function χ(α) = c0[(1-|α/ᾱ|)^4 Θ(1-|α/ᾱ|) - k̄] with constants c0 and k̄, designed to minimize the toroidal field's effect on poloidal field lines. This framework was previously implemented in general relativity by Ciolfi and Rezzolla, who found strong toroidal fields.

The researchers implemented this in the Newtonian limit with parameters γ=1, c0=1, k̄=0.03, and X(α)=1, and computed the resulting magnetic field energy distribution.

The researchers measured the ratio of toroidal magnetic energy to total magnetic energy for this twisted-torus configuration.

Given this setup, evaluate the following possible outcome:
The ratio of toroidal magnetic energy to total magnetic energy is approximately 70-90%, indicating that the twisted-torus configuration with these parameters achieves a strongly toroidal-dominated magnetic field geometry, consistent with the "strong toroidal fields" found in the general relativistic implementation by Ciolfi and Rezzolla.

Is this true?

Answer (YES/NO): NO